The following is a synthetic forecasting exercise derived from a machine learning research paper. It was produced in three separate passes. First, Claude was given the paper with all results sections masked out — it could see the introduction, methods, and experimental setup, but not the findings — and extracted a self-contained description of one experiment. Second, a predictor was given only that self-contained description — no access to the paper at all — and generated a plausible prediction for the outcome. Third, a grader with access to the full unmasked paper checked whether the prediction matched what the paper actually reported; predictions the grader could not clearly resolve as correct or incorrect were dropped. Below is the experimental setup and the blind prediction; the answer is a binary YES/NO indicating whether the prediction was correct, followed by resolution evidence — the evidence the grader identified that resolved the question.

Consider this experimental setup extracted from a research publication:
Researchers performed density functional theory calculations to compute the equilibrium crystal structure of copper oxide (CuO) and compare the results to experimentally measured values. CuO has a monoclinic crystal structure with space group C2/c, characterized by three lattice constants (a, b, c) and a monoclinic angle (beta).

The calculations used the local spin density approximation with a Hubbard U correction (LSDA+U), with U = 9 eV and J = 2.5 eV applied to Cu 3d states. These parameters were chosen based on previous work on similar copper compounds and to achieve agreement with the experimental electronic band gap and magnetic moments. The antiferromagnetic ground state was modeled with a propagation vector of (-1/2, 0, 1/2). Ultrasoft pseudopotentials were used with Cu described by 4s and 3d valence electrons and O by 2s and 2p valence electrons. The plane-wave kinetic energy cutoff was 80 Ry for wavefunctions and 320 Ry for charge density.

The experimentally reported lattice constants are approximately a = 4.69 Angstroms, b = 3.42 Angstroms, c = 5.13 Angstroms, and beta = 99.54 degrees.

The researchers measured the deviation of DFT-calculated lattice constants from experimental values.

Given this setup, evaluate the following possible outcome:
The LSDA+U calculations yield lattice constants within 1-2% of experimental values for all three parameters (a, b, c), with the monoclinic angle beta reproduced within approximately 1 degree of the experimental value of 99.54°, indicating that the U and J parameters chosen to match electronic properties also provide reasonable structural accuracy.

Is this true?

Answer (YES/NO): YES